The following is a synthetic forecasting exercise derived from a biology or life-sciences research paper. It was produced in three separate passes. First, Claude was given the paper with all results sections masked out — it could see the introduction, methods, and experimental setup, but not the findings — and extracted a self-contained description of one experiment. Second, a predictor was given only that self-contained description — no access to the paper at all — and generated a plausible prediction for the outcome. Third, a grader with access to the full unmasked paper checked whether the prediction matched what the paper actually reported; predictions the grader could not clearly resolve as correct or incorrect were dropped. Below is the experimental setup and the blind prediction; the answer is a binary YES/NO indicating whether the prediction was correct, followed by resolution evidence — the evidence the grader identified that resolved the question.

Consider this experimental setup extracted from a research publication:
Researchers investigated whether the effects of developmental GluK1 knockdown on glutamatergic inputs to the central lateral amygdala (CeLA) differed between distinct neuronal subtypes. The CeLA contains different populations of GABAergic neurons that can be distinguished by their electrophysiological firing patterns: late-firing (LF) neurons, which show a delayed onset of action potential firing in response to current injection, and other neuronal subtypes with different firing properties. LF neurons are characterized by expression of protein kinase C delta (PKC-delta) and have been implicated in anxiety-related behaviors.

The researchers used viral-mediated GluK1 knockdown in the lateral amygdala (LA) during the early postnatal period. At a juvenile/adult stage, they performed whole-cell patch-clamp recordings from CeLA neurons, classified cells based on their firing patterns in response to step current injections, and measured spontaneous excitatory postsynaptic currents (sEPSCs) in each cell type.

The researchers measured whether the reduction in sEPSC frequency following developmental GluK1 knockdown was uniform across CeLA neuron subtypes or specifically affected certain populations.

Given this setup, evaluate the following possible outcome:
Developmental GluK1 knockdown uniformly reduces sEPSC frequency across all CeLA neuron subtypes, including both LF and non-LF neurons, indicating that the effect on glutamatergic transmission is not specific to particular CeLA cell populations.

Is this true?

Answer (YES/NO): NO